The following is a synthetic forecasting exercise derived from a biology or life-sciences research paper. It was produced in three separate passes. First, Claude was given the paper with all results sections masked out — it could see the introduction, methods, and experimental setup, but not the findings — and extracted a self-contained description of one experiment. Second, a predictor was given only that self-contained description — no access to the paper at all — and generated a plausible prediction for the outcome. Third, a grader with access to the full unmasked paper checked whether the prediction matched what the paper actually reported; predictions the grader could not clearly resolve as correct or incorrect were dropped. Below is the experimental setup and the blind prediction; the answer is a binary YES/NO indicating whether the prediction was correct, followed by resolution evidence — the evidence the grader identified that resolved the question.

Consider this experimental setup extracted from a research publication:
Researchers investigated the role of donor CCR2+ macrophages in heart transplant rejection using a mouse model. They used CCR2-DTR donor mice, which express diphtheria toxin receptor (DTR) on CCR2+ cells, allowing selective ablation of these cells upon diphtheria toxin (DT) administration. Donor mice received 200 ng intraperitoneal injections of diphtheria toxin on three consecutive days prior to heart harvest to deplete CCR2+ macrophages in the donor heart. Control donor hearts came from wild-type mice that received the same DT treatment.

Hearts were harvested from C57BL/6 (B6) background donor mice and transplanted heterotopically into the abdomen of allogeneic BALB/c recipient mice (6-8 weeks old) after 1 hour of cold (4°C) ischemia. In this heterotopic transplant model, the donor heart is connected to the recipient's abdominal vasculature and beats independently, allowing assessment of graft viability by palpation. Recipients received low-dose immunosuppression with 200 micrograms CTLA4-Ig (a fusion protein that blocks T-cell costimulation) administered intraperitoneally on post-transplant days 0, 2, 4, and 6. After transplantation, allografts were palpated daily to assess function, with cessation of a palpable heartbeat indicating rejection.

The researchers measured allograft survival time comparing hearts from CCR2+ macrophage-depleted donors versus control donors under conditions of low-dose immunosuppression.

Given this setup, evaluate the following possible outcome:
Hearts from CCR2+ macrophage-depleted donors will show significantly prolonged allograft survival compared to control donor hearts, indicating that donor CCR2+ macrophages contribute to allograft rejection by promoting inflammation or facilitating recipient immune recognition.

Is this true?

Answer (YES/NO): YES